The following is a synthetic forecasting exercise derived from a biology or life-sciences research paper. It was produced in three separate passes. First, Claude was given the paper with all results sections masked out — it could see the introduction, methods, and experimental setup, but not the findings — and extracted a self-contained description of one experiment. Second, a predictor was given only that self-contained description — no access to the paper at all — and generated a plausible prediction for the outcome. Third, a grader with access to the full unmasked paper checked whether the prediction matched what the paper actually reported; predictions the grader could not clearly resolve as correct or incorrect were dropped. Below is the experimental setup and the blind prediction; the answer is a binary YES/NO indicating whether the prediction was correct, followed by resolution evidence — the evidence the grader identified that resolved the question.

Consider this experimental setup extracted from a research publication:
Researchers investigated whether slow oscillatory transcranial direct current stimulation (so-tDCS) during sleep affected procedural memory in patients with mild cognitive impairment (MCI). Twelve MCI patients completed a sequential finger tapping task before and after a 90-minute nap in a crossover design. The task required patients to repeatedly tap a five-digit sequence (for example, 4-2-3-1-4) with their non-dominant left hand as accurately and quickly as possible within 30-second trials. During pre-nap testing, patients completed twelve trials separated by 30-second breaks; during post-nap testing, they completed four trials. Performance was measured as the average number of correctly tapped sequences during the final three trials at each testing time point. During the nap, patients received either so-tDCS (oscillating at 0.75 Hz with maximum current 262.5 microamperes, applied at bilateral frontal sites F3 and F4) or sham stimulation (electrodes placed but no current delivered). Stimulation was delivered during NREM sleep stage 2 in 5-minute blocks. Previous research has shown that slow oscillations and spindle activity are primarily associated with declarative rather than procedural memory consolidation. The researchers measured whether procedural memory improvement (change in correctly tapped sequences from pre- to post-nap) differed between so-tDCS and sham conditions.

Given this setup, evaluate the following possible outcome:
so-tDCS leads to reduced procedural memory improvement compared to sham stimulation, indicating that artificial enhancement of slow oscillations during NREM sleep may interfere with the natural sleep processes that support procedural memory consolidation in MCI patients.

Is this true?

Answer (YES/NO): NO